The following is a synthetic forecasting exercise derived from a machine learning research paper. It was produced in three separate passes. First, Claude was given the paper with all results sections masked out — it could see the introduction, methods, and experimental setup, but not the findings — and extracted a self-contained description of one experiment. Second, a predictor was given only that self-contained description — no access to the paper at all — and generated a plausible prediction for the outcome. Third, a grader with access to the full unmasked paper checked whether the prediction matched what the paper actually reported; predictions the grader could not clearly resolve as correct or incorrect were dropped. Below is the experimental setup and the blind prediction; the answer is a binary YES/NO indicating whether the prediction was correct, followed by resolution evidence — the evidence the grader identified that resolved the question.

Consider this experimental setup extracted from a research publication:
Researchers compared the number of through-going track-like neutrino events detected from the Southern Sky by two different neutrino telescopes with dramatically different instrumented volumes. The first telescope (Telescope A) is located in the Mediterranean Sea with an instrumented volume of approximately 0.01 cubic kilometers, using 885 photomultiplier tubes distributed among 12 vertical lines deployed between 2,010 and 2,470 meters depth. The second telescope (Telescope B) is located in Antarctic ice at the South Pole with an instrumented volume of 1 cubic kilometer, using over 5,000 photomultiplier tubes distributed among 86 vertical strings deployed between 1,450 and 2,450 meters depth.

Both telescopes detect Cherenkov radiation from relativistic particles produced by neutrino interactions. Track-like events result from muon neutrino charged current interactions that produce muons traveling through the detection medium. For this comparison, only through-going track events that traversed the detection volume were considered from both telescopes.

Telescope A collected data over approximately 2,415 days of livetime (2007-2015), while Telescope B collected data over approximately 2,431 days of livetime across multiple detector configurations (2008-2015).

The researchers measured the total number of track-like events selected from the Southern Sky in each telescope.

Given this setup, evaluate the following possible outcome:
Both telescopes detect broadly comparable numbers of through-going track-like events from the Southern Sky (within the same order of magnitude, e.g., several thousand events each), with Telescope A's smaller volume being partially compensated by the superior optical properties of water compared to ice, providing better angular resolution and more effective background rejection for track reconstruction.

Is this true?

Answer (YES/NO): NO